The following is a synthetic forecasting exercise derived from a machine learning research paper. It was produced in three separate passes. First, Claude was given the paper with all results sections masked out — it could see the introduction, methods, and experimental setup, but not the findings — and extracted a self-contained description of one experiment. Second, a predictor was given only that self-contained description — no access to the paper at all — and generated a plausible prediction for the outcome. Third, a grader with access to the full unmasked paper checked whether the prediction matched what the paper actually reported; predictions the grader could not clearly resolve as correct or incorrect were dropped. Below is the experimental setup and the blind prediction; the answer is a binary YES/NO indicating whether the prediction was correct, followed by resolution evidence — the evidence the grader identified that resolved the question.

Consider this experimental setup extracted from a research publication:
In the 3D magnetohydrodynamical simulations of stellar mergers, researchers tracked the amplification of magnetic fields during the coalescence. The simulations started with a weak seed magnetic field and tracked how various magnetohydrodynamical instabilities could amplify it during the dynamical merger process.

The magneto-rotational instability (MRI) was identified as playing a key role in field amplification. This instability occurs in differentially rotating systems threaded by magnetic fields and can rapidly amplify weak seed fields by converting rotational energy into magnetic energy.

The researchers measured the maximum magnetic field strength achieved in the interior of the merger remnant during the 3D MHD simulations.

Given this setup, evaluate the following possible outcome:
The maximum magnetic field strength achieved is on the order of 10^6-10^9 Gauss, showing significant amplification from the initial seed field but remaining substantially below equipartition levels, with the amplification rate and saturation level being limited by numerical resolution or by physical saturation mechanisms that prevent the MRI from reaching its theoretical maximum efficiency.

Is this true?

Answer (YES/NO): YES